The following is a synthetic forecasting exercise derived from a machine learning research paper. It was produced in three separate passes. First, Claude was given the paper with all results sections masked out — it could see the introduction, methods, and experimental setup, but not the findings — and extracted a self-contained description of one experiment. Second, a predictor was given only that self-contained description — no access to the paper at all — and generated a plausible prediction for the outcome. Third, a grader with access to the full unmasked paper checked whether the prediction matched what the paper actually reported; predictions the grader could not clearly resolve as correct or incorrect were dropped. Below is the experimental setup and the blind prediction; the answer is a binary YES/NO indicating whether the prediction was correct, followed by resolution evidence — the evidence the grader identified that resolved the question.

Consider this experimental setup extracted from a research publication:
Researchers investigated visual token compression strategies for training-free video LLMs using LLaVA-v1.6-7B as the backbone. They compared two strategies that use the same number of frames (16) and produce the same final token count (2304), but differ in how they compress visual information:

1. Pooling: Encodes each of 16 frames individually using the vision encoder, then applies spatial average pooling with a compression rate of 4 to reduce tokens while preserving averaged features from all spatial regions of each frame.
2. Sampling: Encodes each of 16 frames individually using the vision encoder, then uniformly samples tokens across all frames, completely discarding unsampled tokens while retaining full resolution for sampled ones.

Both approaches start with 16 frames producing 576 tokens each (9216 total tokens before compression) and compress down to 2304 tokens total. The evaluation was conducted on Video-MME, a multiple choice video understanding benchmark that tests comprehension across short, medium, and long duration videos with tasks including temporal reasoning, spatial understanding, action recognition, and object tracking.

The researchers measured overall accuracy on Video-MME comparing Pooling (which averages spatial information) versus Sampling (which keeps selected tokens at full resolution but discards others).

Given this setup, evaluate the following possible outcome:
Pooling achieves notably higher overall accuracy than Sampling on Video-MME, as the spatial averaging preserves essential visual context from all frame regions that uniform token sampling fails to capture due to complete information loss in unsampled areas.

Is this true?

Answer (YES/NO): NO